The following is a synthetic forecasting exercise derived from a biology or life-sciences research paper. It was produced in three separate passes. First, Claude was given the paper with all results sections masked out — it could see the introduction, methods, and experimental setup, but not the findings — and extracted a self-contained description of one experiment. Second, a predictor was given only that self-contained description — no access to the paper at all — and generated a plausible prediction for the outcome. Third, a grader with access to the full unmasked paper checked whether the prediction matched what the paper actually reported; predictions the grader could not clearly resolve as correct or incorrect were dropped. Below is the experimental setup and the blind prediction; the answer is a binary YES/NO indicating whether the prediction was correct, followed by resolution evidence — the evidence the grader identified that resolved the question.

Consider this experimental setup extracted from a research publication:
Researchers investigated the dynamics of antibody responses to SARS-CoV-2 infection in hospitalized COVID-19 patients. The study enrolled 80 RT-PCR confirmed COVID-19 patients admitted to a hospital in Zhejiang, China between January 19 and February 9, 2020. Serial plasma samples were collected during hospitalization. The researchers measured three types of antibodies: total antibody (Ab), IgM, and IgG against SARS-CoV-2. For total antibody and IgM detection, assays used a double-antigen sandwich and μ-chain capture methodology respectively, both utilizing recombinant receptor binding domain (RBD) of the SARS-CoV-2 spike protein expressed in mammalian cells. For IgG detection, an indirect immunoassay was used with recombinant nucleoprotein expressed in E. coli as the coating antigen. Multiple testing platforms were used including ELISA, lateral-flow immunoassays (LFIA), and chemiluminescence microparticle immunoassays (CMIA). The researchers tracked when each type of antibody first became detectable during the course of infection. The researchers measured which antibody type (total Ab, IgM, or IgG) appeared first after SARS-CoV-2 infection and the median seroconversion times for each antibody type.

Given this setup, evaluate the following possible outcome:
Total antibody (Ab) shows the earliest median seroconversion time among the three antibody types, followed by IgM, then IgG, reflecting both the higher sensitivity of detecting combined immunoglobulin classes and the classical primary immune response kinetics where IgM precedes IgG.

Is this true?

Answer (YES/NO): YES